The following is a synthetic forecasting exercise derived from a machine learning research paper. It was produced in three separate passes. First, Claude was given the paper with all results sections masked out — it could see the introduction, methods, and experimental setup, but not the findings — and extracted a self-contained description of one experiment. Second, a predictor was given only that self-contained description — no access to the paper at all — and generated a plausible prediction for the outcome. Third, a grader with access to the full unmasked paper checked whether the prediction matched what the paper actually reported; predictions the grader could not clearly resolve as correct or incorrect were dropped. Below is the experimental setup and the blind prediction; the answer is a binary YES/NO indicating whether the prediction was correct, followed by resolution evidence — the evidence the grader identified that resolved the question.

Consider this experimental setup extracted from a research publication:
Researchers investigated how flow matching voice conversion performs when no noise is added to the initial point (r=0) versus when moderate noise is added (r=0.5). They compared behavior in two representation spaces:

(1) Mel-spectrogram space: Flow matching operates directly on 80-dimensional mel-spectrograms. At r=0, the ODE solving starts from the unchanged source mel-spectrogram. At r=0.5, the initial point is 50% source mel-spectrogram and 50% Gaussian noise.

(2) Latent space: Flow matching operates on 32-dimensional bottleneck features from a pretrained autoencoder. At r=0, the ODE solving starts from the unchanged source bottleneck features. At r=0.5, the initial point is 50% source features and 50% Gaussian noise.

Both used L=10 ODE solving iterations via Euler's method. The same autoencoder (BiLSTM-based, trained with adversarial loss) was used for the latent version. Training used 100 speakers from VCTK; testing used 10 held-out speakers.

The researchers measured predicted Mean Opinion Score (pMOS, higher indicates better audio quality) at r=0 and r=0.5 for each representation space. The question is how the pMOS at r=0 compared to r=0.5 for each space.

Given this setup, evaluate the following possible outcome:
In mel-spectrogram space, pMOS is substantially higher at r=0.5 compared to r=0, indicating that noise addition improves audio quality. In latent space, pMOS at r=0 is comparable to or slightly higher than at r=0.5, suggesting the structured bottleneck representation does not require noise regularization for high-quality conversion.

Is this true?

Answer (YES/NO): NO